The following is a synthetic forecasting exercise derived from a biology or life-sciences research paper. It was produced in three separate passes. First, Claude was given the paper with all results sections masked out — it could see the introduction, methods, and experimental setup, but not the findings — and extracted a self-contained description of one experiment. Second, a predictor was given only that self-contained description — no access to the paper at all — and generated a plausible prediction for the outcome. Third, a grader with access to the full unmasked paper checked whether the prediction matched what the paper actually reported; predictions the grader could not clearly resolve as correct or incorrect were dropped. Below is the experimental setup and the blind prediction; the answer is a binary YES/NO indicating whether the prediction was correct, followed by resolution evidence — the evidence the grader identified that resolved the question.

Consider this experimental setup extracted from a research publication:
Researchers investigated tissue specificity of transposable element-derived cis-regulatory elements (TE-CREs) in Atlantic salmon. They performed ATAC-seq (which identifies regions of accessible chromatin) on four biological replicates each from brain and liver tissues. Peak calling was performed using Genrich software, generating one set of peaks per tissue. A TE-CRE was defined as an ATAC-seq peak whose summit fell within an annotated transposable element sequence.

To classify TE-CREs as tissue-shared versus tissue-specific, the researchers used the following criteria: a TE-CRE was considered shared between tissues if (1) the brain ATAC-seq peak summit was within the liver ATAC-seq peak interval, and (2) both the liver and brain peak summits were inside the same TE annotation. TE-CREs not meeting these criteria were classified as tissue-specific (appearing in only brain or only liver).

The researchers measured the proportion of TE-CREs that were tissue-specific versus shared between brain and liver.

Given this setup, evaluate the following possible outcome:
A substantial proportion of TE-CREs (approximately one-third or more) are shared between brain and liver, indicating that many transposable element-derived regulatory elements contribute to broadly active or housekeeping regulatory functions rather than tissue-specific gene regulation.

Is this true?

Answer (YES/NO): NO